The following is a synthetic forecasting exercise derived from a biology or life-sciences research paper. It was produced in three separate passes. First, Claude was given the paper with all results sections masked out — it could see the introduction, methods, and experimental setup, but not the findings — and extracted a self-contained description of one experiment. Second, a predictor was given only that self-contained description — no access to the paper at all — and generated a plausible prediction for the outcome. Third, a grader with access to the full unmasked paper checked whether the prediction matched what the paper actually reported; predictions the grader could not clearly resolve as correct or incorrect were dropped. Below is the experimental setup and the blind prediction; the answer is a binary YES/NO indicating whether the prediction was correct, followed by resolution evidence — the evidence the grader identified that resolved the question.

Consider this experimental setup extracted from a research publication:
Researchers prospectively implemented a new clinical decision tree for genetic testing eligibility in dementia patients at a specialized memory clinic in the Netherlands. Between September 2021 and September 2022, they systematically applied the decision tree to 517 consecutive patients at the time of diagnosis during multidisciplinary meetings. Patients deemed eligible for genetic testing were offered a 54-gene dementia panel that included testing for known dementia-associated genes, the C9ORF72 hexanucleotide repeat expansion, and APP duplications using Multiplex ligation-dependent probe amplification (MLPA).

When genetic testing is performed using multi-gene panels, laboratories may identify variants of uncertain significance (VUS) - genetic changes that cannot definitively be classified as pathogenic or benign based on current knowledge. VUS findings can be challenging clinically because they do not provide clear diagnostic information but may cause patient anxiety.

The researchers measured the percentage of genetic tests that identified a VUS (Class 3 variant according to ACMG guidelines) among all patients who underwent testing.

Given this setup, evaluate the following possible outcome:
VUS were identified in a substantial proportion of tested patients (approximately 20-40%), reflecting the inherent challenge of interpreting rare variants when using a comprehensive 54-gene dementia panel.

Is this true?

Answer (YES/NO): NO